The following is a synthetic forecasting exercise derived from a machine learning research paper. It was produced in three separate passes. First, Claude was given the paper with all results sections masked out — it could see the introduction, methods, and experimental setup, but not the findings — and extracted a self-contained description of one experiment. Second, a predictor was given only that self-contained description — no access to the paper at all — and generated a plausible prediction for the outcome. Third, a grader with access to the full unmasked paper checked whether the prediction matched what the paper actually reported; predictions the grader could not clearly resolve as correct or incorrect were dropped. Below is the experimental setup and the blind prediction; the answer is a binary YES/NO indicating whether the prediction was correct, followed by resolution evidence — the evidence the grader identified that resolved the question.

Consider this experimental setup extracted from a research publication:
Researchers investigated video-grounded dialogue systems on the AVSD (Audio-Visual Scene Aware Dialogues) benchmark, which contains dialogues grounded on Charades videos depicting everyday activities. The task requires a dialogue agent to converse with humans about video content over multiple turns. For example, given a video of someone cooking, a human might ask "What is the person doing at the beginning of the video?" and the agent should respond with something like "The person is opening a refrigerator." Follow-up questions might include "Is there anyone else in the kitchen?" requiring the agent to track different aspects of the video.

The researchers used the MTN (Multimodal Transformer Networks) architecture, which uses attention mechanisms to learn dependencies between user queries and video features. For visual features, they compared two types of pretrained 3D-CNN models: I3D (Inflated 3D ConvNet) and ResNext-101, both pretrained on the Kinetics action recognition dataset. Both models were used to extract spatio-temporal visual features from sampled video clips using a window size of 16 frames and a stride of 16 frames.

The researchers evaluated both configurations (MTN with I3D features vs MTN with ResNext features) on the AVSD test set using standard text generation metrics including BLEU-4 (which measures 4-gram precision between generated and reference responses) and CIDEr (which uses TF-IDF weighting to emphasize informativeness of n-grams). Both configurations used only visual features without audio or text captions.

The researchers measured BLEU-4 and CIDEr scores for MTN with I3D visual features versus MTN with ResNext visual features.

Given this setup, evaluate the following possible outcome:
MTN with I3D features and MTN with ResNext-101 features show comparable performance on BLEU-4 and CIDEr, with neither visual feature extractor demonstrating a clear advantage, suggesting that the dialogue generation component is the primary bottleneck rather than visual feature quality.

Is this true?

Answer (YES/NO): NO